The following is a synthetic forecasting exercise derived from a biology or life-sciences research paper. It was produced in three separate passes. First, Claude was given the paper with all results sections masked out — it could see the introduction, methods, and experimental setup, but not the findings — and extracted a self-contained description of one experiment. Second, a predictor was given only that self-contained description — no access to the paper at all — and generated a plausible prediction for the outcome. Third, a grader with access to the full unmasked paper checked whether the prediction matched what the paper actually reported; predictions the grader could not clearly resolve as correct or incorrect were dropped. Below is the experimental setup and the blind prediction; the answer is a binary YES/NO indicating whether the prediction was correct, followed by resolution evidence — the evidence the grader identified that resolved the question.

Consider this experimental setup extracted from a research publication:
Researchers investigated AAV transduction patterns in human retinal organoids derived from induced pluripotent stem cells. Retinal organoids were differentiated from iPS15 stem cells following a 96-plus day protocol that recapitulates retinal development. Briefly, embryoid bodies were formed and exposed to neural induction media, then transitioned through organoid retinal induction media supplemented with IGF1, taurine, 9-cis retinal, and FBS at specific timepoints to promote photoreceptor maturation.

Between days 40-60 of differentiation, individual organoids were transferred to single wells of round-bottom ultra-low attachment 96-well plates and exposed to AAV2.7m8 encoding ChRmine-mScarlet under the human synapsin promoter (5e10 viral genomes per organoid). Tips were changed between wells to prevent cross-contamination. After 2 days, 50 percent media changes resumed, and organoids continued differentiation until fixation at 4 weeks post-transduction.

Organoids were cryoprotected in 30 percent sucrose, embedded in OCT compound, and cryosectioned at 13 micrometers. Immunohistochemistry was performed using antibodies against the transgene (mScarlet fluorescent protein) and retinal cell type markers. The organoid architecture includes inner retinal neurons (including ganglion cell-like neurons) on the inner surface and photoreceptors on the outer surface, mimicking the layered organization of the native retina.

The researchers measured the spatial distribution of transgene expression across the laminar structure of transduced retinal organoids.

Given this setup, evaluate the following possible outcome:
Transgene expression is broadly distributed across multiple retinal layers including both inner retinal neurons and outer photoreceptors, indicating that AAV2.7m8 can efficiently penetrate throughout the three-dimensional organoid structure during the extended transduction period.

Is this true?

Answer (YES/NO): NO